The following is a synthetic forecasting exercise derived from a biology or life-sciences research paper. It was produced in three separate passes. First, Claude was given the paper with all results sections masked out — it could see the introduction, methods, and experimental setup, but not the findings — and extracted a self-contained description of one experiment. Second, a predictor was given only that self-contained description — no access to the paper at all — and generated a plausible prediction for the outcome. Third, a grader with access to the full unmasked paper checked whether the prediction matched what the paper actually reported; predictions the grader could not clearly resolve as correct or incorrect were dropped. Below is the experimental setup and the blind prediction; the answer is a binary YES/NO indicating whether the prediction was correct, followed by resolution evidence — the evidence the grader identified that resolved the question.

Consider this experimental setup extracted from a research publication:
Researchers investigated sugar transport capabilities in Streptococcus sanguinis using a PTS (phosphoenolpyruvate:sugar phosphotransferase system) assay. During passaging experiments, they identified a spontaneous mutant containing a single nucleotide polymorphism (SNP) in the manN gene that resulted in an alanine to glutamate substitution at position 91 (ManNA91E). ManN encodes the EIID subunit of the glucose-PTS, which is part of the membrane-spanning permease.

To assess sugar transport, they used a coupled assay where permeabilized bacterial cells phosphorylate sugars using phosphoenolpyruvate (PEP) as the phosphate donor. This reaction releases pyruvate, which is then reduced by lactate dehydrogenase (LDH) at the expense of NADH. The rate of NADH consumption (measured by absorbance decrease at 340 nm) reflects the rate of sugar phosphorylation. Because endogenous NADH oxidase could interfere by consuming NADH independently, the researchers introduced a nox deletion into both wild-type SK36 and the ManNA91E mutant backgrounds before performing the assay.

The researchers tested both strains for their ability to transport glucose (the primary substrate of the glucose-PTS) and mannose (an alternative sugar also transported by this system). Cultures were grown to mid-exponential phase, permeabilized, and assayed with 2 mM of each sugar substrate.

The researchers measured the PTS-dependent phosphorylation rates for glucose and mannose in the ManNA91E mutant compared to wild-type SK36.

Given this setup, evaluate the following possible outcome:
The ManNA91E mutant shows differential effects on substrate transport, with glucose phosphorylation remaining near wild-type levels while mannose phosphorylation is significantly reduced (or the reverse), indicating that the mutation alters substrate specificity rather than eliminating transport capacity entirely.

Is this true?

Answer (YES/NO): NO